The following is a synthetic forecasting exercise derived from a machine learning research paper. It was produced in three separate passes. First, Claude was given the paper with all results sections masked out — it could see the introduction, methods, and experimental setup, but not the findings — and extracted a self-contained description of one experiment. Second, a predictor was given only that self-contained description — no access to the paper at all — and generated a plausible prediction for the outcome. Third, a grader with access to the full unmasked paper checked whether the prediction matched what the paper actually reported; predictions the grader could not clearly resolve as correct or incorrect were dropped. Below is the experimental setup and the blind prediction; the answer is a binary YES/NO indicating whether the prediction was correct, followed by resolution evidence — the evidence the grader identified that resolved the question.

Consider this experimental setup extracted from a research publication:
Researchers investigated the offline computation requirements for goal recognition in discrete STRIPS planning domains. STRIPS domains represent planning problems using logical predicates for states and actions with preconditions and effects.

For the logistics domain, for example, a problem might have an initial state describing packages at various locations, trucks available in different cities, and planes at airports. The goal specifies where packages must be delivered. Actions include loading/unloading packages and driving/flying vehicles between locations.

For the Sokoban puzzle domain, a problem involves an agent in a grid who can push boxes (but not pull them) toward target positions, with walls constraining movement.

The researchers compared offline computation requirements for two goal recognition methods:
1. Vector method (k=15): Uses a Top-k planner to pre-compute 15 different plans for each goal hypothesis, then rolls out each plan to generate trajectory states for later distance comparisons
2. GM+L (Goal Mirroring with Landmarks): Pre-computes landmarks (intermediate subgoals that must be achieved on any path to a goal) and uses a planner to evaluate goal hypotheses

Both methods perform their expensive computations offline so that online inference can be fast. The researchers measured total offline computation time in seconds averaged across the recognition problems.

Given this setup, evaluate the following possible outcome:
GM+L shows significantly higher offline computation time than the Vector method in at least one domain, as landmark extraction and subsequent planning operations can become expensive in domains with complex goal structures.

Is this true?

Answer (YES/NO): NO